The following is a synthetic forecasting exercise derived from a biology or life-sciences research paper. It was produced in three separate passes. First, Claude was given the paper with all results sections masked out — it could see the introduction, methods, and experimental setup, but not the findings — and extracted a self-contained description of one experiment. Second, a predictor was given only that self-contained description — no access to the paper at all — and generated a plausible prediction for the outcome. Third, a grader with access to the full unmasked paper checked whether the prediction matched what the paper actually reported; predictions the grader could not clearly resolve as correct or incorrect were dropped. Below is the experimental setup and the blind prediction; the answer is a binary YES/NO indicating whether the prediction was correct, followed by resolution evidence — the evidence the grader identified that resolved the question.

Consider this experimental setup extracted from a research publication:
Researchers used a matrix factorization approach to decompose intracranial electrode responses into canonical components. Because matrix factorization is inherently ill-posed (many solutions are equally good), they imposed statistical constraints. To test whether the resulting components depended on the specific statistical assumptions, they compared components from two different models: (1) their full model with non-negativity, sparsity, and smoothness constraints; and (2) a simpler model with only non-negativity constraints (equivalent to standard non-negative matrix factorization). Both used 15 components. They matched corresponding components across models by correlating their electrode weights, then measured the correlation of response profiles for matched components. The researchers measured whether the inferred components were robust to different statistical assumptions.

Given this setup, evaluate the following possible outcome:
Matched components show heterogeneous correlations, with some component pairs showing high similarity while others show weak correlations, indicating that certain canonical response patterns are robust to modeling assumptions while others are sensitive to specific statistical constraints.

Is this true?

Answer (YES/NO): YES